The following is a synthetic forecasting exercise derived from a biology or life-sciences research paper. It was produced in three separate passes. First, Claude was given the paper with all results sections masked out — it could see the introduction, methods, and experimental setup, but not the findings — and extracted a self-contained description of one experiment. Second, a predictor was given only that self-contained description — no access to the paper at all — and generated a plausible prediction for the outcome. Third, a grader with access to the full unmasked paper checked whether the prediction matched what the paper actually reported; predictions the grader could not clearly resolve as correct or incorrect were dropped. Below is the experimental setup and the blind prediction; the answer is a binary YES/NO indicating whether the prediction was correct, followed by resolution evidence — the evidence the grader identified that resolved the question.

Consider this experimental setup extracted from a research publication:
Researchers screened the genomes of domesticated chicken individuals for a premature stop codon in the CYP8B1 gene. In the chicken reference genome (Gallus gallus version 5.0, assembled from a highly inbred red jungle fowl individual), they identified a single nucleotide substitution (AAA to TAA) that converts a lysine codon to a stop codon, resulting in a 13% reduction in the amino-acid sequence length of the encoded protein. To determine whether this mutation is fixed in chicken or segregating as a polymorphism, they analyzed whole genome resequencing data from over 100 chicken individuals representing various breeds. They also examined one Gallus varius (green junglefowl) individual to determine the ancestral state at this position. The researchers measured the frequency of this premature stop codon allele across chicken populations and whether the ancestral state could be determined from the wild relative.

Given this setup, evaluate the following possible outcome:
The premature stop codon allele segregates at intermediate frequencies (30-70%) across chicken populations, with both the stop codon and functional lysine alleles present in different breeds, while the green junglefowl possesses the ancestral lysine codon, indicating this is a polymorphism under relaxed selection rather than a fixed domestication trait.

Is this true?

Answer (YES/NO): NO